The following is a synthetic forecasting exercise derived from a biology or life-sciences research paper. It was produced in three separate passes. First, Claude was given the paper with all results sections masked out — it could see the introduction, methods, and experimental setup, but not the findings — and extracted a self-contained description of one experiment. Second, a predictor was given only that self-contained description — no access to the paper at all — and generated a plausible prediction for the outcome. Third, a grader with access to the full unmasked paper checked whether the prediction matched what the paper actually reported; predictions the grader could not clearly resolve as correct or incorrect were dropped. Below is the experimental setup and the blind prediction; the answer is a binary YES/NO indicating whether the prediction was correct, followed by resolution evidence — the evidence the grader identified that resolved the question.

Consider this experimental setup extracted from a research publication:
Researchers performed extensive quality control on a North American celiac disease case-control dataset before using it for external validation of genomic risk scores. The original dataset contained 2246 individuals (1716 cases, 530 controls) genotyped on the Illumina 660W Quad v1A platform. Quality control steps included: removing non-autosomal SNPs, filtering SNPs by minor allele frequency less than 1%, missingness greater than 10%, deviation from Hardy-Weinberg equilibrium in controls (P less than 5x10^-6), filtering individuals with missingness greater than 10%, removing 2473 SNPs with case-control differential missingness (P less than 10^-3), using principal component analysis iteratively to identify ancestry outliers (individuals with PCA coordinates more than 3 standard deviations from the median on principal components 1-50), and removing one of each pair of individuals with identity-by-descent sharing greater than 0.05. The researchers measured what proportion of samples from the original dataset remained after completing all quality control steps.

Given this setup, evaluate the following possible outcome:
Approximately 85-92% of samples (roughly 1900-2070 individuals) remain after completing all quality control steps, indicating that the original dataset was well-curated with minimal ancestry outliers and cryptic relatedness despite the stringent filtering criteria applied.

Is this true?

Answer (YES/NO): NO